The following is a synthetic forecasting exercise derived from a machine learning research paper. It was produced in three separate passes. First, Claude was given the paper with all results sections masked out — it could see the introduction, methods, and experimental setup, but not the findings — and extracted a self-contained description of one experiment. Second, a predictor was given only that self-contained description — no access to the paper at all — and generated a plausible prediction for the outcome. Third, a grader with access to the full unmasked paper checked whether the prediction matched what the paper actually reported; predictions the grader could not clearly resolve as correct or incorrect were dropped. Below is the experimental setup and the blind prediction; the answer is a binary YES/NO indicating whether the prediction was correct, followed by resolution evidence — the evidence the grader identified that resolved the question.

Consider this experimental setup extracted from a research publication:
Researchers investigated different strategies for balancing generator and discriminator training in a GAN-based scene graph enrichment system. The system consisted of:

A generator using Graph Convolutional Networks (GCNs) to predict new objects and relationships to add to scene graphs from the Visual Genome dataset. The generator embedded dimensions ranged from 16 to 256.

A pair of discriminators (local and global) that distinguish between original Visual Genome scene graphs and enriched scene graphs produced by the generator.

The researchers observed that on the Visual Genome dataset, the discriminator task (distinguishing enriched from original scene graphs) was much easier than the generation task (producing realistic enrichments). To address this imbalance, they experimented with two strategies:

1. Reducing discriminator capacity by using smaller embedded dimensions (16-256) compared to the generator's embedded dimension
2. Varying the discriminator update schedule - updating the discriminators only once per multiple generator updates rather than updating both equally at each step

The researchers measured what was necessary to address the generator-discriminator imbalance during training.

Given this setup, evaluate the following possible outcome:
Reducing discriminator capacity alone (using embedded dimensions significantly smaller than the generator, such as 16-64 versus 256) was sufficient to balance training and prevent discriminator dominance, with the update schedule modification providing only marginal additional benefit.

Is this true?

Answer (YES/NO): NO